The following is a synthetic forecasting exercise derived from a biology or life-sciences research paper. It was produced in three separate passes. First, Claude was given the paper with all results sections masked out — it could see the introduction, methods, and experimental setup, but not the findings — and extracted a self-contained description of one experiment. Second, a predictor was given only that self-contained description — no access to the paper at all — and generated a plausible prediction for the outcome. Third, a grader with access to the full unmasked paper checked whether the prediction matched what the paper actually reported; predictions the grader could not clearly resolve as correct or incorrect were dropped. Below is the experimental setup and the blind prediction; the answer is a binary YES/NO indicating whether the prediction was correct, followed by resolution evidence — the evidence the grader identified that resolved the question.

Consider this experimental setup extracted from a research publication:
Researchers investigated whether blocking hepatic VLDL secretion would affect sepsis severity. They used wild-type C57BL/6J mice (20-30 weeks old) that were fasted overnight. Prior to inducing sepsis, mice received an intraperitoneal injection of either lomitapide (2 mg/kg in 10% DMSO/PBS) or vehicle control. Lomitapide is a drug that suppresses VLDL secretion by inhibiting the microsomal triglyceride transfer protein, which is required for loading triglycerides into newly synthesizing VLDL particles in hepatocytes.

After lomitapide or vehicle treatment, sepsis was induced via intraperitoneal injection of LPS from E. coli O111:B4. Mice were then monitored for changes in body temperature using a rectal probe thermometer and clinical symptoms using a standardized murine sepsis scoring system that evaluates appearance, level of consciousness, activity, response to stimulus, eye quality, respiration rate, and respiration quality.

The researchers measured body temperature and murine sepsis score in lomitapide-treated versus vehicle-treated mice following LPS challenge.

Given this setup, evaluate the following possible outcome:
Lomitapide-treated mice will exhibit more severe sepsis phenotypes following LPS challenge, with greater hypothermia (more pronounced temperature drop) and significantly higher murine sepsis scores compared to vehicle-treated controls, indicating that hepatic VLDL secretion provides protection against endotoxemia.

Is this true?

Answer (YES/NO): YES